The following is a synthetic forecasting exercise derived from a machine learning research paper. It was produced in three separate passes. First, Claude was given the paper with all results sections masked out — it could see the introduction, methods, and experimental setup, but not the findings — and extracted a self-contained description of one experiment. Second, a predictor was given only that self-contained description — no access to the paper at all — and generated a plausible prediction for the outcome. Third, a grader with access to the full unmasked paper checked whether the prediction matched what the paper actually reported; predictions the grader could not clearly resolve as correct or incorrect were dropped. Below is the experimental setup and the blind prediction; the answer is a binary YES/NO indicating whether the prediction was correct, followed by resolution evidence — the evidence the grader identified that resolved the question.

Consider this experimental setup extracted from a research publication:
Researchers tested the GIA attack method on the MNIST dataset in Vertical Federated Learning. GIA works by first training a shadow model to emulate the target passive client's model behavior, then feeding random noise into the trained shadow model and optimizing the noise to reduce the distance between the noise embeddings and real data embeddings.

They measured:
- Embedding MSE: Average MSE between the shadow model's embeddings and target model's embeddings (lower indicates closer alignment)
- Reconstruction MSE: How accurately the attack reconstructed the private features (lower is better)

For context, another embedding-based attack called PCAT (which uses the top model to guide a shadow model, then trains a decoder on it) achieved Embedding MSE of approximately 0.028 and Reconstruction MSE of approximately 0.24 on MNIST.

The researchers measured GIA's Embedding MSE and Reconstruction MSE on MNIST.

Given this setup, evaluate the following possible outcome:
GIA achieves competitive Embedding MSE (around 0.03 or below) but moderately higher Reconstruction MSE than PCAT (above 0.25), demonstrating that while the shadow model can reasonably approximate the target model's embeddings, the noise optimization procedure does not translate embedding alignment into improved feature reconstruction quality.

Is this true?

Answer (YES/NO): NO